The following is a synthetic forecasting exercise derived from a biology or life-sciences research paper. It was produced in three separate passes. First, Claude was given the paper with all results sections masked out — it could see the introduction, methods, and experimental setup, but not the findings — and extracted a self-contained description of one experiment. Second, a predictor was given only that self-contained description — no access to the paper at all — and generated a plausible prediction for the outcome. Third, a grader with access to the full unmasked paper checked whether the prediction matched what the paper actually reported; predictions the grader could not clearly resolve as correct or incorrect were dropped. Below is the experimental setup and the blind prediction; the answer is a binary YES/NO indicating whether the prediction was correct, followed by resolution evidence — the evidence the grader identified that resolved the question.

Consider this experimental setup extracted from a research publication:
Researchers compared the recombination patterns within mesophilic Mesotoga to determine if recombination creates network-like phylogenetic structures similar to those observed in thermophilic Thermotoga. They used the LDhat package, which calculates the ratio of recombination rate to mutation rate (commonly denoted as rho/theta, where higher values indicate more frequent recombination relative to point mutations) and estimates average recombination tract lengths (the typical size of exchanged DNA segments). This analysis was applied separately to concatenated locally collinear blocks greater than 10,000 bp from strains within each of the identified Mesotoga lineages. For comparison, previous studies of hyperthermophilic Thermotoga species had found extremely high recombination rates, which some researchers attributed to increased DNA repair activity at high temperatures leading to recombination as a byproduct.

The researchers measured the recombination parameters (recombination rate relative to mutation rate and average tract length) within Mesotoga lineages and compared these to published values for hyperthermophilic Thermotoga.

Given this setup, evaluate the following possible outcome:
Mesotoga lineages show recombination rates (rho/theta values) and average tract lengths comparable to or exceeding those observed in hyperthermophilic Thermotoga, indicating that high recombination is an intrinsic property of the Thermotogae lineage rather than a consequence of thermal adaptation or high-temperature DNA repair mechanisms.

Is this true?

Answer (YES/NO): YES